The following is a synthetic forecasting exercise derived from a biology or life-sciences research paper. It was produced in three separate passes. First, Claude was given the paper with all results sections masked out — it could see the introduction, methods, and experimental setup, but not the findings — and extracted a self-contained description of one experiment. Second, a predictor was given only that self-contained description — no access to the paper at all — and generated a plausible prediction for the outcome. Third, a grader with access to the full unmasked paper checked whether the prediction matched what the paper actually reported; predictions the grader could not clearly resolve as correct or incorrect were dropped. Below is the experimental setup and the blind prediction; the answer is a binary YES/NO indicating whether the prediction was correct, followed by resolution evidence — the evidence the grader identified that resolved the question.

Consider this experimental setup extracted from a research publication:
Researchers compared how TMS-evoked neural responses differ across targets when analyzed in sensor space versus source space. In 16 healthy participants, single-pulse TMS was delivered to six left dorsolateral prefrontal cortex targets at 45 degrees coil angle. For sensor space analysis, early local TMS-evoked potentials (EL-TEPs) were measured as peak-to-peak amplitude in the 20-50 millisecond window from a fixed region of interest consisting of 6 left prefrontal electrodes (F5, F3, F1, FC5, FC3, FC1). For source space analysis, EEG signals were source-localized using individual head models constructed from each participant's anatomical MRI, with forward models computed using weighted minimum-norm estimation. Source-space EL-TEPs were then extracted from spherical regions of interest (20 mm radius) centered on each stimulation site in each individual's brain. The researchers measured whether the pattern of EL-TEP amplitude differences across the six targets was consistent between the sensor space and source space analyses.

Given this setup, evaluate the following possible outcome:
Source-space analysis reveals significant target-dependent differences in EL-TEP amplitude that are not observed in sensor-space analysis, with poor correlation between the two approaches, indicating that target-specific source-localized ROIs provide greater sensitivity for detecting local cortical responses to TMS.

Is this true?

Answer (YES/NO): NO